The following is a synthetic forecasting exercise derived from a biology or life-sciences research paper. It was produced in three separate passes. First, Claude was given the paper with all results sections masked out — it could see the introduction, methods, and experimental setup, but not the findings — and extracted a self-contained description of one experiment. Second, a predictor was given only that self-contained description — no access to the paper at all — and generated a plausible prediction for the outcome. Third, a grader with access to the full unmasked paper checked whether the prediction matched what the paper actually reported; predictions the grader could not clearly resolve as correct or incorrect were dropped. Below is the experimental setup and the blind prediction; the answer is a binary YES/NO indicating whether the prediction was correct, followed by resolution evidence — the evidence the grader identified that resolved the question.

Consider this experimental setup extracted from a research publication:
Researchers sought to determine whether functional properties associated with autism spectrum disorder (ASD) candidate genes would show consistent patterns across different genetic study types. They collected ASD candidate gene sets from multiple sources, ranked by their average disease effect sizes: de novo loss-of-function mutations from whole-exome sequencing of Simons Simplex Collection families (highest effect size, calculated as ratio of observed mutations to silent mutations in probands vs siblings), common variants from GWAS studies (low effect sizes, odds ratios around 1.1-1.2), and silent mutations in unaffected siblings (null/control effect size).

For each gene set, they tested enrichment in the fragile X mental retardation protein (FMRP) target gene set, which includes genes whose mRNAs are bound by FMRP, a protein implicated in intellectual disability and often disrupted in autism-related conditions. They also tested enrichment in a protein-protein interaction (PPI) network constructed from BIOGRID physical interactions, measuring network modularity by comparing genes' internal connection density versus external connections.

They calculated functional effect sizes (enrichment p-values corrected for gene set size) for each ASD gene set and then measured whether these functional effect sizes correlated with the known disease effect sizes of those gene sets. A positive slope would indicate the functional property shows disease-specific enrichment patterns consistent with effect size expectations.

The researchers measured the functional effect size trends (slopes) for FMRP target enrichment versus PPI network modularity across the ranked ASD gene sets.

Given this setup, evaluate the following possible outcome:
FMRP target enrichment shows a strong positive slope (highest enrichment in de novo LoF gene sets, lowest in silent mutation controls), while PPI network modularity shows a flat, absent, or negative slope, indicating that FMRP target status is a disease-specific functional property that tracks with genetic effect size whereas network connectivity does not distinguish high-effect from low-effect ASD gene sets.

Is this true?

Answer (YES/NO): YES